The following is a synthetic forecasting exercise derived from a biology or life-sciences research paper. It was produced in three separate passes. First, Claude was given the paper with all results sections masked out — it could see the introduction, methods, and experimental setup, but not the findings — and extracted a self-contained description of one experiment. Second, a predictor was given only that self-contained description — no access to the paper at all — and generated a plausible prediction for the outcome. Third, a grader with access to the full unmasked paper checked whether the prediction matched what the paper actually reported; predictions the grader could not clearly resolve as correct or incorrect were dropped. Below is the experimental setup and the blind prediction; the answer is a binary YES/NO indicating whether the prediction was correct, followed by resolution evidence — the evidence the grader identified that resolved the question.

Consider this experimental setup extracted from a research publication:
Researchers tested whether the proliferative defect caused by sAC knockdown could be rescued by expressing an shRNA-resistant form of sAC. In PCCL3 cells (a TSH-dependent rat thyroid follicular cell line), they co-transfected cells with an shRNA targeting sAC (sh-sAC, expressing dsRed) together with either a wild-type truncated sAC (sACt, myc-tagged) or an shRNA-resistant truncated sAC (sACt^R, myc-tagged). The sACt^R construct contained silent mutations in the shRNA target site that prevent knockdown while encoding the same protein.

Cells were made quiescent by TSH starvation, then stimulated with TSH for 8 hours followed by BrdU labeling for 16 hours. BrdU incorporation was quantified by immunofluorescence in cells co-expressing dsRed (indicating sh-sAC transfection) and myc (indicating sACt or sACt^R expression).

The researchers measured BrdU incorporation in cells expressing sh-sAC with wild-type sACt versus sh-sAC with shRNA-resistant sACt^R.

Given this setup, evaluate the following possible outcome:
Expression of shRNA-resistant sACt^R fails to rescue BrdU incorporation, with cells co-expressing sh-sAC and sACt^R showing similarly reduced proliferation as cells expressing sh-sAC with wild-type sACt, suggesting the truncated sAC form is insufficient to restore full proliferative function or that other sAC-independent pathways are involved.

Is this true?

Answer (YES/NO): NO